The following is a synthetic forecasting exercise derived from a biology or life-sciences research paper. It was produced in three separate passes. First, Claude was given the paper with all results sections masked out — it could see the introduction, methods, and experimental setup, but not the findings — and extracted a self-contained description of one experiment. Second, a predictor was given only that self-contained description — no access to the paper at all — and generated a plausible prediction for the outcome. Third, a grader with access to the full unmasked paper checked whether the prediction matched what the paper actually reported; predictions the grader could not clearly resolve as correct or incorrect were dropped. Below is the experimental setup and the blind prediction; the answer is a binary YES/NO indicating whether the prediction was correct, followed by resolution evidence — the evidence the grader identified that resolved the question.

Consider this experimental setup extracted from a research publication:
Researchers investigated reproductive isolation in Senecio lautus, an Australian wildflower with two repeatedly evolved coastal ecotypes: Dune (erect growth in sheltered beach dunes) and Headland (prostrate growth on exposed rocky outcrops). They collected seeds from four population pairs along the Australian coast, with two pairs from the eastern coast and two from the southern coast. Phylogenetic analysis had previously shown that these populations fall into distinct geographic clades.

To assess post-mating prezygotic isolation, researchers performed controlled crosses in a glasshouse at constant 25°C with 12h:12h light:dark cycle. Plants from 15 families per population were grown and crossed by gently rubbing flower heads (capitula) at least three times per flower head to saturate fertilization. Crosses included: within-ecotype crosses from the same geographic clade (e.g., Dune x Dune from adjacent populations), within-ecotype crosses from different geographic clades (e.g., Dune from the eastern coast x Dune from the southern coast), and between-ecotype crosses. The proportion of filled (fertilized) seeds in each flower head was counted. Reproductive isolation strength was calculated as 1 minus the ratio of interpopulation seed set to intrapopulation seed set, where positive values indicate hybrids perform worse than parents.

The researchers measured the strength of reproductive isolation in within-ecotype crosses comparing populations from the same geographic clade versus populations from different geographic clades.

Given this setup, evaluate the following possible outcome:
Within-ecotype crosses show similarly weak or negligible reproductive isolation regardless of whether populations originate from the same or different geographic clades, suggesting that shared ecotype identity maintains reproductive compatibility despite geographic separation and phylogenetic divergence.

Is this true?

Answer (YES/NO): NO